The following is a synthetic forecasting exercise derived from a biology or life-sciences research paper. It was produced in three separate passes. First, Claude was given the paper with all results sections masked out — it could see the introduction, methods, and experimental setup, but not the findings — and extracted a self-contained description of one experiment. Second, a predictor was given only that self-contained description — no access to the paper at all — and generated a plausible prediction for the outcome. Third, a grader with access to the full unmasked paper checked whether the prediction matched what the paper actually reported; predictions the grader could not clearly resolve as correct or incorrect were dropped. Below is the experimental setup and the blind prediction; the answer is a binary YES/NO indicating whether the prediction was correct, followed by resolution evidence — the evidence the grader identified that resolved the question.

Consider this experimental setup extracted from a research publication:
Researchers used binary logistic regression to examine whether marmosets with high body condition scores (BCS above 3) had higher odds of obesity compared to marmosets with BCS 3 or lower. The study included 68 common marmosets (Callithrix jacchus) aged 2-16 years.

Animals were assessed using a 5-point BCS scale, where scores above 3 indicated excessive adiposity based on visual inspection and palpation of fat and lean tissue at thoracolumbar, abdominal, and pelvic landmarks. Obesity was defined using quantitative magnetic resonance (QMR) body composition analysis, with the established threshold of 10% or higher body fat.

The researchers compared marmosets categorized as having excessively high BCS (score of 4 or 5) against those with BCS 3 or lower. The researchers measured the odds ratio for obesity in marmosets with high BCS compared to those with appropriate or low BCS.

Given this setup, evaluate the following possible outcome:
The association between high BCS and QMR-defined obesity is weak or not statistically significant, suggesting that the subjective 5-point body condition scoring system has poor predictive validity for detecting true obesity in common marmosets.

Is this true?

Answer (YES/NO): NO